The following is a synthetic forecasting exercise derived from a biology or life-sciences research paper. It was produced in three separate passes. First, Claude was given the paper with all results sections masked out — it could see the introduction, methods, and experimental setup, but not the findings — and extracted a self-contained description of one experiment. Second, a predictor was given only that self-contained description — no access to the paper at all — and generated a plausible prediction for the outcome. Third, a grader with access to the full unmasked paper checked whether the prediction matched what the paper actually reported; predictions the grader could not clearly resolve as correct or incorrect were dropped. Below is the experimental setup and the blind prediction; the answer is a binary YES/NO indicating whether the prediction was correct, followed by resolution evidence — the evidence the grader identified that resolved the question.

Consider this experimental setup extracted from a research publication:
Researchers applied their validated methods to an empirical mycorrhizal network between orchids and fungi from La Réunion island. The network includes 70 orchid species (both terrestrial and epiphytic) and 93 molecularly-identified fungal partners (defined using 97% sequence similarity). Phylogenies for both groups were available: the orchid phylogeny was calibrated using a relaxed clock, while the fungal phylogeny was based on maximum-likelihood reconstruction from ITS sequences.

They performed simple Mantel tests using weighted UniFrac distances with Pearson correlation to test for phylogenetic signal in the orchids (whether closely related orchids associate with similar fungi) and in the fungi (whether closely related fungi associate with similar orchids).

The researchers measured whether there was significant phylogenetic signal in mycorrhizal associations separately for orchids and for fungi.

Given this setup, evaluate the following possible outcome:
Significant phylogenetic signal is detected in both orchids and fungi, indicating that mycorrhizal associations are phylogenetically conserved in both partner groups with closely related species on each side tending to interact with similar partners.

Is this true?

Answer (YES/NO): NO